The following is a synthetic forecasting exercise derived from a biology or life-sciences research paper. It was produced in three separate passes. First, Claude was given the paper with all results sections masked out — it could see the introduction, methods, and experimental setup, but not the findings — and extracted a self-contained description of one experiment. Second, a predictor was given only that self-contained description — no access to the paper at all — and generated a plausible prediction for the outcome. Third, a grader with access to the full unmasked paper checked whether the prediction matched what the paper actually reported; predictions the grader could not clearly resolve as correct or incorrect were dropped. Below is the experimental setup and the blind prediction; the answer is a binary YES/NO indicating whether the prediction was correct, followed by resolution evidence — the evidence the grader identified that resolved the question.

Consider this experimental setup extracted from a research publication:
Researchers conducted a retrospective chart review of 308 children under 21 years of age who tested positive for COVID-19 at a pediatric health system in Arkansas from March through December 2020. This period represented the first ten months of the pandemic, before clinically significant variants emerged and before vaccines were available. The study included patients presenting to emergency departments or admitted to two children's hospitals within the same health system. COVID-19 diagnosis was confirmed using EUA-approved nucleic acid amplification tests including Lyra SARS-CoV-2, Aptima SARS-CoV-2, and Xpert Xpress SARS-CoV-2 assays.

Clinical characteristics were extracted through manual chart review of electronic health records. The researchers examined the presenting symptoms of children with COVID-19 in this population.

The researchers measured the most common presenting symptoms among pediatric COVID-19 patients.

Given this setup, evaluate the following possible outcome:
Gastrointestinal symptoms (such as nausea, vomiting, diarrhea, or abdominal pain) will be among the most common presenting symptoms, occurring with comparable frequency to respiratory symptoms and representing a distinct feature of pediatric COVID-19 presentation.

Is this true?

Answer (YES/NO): YES